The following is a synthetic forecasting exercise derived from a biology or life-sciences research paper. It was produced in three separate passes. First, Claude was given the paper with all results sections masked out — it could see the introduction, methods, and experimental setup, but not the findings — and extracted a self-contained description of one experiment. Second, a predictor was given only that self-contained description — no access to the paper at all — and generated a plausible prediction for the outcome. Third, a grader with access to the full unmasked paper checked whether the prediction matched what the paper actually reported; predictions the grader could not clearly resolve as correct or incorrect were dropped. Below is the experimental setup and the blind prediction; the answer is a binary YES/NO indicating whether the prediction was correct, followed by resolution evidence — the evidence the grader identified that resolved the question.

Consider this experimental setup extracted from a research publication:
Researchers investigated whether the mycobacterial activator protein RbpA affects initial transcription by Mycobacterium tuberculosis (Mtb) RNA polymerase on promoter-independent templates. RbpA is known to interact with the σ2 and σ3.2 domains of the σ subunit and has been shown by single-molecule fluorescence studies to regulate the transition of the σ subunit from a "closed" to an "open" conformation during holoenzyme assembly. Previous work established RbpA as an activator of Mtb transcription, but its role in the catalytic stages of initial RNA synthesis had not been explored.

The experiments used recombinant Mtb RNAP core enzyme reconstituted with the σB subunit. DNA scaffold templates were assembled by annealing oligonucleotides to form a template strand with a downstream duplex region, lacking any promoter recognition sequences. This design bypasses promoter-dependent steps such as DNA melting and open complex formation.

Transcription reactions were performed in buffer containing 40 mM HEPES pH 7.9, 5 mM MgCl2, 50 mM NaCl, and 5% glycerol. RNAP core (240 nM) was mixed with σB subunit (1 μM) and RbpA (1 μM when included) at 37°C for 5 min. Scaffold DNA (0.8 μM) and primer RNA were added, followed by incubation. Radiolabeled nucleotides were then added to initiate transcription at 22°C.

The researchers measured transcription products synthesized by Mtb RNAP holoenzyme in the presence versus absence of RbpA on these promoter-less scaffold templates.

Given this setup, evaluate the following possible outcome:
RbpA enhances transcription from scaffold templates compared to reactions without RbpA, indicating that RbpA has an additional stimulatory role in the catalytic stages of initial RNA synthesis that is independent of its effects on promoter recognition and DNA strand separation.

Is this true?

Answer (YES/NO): YES